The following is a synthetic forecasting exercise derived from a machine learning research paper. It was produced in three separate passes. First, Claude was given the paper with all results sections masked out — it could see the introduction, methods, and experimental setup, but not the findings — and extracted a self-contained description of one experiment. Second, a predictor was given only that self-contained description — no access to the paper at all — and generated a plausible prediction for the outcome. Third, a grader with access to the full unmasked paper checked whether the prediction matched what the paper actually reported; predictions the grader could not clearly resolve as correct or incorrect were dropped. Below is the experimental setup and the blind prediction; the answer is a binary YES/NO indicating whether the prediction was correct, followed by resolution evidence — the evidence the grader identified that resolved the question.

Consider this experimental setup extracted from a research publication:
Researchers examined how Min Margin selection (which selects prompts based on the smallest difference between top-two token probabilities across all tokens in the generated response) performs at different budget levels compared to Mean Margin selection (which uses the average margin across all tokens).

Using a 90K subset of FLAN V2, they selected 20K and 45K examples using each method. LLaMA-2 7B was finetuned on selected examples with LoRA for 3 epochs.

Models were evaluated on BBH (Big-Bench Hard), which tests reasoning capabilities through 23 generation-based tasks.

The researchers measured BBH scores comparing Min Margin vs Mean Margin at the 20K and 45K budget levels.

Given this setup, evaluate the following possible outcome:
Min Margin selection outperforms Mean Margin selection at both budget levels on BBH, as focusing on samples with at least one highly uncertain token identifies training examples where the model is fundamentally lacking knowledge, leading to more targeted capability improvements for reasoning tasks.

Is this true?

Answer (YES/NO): NO